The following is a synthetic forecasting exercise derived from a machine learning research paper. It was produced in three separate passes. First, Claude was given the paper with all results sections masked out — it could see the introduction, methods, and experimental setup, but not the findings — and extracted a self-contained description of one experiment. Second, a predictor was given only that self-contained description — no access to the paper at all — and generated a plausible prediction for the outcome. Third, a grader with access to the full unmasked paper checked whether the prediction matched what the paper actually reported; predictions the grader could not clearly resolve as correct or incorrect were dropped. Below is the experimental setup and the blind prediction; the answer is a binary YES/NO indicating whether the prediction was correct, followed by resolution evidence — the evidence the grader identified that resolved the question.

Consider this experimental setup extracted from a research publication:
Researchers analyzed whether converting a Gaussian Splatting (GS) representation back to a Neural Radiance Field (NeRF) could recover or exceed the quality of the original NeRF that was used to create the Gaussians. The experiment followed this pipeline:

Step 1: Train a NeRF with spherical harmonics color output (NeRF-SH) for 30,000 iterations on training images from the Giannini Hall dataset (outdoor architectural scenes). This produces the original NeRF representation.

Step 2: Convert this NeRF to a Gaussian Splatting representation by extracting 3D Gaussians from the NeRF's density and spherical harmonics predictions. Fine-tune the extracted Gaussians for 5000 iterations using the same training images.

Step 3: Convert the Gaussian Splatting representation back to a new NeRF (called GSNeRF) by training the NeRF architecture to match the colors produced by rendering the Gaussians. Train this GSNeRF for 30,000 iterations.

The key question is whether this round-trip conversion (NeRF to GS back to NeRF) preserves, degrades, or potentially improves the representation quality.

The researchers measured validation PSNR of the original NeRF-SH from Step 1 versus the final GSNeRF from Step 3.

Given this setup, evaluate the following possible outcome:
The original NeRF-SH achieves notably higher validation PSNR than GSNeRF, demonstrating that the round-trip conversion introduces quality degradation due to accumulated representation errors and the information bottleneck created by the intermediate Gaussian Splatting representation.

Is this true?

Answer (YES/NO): NO